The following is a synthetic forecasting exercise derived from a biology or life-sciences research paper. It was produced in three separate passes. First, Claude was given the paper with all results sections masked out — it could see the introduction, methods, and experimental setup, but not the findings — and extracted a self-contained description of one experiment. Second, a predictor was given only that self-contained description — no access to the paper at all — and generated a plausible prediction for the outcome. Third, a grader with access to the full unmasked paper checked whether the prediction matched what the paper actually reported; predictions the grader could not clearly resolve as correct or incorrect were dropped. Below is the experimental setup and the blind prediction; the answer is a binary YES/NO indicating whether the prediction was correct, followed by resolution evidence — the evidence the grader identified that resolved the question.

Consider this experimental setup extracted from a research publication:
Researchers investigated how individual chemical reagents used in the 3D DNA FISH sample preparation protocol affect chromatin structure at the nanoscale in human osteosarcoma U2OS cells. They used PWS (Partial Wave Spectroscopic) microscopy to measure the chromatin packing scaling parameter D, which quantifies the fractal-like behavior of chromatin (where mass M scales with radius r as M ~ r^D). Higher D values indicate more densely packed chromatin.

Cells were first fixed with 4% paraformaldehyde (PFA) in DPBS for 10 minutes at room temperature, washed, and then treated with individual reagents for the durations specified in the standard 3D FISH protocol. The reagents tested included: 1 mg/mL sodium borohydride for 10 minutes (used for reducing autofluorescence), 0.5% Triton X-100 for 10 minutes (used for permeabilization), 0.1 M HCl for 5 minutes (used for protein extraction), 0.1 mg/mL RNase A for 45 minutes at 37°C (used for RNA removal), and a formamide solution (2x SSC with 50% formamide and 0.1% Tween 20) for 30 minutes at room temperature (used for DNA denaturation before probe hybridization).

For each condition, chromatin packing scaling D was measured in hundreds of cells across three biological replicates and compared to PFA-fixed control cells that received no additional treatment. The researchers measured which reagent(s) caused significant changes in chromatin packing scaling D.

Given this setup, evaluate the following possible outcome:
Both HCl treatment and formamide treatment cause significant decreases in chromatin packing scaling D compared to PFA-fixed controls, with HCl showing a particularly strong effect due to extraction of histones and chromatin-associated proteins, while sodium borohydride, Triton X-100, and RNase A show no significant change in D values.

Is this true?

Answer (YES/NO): NO